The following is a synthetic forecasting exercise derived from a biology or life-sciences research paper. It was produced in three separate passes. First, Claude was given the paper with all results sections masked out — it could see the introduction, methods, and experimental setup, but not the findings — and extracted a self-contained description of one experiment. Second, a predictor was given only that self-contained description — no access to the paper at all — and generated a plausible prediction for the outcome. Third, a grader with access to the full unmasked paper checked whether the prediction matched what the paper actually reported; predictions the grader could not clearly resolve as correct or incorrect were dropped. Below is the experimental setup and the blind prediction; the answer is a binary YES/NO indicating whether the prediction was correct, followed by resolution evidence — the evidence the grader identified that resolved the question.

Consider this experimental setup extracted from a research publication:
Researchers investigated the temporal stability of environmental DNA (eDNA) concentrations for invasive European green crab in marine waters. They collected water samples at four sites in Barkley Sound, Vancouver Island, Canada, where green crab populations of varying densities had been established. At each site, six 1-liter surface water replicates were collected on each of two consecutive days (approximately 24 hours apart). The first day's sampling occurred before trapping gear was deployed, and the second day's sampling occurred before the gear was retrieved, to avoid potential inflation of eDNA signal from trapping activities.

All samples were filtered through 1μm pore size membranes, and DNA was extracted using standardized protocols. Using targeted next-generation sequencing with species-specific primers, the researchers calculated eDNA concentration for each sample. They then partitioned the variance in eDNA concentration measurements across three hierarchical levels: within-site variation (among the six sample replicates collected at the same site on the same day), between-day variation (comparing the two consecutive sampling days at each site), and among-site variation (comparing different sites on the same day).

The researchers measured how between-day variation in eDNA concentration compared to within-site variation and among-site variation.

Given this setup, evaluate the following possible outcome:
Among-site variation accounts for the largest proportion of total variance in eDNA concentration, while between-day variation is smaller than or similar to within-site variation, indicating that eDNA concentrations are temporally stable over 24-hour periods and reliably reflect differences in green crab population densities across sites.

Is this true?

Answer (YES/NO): YES